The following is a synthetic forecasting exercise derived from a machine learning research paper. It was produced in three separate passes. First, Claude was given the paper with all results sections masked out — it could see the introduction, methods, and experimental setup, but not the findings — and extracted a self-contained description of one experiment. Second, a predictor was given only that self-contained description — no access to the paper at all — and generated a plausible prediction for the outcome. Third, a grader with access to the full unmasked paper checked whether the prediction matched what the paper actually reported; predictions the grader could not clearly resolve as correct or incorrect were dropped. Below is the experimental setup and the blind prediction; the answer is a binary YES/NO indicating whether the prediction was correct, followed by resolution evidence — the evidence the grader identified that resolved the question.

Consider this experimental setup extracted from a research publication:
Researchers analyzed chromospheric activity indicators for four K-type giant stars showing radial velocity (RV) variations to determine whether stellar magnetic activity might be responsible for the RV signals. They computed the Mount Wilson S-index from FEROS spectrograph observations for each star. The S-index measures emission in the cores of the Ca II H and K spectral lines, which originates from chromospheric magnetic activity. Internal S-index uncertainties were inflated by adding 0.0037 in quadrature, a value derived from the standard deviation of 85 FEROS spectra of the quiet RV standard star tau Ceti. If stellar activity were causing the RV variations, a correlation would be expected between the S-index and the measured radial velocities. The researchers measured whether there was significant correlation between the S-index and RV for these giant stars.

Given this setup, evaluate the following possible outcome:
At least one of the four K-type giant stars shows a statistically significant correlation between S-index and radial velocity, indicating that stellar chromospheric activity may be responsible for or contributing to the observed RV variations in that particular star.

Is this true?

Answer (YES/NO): NO